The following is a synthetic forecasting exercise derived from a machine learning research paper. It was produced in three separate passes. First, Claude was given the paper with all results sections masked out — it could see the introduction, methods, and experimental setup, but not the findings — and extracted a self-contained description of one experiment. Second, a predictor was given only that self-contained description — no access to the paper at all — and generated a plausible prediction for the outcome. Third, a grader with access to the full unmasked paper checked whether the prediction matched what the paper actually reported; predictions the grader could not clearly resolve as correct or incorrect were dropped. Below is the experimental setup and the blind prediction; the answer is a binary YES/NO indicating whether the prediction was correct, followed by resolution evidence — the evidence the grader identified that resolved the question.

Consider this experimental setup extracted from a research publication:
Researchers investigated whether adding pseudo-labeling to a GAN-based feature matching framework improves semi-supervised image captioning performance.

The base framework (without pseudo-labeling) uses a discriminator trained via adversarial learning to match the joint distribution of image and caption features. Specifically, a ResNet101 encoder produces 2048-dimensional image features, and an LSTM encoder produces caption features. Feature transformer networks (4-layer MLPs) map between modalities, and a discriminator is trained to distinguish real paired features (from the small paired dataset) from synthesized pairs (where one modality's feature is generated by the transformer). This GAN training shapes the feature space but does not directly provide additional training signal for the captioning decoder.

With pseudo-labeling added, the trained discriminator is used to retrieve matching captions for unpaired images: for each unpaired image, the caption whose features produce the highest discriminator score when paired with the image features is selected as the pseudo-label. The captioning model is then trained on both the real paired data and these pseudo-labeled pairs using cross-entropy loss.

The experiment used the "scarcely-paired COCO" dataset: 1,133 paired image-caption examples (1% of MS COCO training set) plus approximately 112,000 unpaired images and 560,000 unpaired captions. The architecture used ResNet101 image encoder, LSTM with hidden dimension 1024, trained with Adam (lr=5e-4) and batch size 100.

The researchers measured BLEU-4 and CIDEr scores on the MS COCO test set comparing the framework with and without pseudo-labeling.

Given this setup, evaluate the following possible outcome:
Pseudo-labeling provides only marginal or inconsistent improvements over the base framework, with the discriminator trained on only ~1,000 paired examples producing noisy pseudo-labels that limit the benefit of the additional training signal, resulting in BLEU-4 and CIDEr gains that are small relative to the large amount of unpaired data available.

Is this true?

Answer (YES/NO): NO